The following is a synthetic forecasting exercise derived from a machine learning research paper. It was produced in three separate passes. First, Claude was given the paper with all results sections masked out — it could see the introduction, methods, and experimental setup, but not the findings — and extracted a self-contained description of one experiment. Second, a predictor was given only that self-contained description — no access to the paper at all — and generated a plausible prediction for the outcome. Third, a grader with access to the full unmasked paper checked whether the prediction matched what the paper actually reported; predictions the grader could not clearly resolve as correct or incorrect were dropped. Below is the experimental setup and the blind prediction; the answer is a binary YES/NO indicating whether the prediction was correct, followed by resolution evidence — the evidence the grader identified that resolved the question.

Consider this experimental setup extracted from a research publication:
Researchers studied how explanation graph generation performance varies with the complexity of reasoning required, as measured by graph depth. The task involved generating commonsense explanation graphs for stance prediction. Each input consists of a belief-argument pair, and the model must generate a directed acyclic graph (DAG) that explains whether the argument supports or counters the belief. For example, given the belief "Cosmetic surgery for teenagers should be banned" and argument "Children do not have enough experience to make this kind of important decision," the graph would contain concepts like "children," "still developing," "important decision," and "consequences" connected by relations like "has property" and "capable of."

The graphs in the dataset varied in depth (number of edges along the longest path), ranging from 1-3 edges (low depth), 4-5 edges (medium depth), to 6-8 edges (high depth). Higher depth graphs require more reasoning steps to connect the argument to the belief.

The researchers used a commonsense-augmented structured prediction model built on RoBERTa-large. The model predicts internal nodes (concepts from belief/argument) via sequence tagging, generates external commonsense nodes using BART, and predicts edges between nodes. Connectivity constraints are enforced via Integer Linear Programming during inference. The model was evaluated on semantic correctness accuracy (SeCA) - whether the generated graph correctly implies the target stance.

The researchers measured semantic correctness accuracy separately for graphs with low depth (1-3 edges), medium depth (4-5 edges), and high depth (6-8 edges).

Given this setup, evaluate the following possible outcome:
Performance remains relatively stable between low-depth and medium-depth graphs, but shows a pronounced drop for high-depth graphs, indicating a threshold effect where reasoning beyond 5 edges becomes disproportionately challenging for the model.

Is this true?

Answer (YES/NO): NO